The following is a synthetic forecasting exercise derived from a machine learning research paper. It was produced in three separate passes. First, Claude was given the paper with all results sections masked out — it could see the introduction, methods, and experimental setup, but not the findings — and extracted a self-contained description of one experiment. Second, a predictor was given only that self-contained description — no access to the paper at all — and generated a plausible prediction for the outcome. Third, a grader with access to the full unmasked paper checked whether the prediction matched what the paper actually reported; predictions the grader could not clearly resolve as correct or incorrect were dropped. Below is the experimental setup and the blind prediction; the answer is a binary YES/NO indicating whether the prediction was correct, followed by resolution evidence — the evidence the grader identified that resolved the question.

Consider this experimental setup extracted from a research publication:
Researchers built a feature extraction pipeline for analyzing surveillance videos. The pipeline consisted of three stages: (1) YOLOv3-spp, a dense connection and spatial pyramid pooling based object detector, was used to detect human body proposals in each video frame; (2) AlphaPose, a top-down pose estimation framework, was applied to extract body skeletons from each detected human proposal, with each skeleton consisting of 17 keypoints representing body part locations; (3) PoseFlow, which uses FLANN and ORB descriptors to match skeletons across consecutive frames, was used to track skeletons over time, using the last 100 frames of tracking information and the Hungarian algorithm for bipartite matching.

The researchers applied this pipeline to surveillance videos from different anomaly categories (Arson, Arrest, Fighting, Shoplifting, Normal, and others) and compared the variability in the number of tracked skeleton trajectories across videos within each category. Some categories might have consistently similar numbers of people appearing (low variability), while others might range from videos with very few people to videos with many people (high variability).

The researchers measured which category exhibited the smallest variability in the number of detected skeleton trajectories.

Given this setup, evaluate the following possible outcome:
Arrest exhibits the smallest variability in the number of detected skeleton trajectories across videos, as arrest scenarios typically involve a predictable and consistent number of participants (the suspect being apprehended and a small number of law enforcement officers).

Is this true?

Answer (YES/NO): NO